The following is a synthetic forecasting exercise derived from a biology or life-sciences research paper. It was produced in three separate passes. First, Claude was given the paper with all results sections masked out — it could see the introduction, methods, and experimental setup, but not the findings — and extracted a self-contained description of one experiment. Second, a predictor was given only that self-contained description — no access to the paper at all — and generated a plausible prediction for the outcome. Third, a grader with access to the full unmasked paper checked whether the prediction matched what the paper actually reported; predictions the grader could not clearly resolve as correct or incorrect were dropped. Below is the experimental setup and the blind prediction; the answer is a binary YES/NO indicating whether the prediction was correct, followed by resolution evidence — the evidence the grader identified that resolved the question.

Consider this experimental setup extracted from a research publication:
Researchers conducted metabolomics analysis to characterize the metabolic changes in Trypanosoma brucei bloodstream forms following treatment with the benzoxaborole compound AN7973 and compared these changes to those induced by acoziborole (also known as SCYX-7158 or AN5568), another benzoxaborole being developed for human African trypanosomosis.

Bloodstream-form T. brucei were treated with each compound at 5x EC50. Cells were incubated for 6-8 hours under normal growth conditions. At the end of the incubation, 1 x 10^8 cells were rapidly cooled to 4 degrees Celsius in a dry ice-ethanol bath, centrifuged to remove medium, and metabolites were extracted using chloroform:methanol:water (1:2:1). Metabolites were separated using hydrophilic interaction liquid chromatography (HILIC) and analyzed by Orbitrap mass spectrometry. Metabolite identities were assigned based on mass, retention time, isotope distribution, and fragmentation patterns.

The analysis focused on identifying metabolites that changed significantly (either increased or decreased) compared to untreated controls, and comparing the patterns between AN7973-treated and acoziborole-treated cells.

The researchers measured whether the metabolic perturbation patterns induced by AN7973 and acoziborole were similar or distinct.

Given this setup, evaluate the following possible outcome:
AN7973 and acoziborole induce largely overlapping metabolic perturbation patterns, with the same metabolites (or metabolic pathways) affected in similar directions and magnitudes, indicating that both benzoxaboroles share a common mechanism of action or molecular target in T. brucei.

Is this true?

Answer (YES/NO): YES